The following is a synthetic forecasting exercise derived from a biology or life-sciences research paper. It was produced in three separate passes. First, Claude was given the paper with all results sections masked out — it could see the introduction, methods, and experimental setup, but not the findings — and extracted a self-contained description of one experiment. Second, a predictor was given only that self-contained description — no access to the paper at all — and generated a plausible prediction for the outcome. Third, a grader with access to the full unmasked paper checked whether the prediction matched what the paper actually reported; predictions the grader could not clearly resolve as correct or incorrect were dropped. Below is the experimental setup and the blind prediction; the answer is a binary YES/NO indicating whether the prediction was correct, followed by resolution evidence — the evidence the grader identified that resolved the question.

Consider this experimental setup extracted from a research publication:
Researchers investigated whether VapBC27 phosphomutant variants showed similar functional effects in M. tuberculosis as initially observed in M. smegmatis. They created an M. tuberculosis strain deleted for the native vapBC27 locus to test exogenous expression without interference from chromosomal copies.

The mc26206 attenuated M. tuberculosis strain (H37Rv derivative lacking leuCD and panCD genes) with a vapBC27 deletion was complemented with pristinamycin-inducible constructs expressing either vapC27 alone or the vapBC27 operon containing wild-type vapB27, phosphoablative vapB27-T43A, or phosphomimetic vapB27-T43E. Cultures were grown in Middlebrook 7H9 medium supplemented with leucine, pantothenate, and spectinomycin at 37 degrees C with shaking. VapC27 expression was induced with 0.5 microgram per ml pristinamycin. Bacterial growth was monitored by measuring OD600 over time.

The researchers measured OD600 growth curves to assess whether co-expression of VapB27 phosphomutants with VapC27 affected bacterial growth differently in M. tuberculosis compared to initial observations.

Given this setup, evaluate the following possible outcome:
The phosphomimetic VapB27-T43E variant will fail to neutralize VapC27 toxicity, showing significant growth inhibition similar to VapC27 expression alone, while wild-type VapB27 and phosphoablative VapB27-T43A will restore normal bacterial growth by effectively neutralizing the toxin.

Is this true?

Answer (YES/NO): NO